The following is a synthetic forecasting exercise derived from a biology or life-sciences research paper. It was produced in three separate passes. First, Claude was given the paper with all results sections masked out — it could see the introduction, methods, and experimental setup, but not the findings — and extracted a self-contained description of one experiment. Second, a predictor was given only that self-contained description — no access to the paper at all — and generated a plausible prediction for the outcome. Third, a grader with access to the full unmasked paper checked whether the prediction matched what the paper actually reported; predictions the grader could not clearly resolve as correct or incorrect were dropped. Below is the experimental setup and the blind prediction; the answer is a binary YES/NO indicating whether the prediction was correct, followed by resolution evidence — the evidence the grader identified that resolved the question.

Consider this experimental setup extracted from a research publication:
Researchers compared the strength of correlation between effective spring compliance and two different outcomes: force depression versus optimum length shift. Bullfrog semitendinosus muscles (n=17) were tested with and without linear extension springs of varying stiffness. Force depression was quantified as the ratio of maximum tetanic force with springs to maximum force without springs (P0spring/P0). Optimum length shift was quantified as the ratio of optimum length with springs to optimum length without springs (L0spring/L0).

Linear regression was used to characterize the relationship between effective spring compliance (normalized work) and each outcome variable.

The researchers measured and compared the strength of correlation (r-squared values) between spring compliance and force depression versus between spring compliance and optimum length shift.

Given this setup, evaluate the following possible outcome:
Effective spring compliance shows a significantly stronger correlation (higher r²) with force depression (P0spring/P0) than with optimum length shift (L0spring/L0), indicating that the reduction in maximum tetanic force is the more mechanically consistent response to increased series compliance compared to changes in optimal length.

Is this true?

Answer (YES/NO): YES